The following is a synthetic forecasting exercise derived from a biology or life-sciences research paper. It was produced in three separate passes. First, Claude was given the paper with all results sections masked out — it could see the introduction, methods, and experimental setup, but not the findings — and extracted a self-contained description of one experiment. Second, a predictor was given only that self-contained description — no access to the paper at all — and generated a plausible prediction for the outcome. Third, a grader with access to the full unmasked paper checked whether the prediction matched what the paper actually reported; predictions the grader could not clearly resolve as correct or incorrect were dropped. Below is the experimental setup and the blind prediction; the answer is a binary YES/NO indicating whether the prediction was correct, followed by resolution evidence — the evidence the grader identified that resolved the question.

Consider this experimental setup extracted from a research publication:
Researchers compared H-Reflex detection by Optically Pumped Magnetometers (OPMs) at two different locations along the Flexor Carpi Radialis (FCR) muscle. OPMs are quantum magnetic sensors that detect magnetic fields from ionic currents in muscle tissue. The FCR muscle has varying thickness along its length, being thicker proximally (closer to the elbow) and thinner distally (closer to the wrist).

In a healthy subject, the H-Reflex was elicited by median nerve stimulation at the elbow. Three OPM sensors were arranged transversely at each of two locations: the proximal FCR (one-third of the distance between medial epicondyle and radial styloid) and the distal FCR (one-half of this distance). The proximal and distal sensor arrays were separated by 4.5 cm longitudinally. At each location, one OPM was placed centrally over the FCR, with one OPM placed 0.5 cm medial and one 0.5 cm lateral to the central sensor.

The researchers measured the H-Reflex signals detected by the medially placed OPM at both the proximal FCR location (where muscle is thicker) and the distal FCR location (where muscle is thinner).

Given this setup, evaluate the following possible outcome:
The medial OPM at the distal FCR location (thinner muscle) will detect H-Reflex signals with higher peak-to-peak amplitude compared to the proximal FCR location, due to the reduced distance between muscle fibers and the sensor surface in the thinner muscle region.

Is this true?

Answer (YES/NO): NO